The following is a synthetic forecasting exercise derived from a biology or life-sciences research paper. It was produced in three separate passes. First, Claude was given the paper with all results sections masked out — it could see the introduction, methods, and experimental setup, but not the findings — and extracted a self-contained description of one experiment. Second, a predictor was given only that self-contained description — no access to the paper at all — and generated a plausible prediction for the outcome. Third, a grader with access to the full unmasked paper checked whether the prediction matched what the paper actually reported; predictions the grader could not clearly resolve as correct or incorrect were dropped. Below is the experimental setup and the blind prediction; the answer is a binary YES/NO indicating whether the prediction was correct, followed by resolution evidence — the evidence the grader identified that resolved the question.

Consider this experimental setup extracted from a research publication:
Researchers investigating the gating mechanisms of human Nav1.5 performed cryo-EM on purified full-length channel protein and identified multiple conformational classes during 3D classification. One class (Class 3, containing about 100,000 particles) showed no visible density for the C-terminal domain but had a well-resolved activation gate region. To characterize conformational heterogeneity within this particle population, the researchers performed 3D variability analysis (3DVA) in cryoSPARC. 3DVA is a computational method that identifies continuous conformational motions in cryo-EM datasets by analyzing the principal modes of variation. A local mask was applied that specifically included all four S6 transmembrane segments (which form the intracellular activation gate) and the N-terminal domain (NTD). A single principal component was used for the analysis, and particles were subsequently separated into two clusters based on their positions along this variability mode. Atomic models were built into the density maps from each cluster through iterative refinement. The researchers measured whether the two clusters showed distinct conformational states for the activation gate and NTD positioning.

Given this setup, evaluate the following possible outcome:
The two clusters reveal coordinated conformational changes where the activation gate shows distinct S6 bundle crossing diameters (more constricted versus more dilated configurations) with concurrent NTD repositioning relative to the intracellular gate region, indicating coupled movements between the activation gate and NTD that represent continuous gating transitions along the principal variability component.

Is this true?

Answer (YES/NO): YES